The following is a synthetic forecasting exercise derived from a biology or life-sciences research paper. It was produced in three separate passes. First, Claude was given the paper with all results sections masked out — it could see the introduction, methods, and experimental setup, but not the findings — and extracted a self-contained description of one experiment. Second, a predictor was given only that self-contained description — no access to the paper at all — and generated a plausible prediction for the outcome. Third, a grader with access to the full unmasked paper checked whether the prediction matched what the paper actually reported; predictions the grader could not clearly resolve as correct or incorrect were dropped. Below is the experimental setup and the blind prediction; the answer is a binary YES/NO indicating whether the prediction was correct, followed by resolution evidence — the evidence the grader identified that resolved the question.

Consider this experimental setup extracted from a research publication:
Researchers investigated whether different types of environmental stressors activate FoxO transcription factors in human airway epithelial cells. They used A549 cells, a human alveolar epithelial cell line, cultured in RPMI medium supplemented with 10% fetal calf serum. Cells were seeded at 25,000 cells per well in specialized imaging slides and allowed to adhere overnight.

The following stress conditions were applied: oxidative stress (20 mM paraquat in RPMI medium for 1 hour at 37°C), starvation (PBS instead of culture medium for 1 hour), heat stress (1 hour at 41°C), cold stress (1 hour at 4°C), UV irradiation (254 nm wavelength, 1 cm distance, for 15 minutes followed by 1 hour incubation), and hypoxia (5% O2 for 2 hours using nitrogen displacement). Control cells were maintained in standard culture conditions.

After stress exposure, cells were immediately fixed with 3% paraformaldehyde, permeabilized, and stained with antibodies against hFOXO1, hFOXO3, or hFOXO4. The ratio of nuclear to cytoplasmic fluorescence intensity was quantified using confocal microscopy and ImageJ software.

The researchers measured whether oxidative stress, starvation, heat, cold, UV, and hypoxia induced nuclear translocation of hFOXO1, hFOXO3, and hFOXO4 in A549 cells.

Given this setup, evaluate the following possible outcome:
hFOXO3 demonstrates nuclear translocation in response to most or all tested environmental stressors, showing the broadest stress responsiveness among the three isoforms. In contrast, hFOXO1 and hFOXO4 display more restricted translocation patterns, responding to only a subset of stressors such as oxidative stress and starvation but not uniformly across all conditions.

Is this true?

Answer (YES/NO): NO